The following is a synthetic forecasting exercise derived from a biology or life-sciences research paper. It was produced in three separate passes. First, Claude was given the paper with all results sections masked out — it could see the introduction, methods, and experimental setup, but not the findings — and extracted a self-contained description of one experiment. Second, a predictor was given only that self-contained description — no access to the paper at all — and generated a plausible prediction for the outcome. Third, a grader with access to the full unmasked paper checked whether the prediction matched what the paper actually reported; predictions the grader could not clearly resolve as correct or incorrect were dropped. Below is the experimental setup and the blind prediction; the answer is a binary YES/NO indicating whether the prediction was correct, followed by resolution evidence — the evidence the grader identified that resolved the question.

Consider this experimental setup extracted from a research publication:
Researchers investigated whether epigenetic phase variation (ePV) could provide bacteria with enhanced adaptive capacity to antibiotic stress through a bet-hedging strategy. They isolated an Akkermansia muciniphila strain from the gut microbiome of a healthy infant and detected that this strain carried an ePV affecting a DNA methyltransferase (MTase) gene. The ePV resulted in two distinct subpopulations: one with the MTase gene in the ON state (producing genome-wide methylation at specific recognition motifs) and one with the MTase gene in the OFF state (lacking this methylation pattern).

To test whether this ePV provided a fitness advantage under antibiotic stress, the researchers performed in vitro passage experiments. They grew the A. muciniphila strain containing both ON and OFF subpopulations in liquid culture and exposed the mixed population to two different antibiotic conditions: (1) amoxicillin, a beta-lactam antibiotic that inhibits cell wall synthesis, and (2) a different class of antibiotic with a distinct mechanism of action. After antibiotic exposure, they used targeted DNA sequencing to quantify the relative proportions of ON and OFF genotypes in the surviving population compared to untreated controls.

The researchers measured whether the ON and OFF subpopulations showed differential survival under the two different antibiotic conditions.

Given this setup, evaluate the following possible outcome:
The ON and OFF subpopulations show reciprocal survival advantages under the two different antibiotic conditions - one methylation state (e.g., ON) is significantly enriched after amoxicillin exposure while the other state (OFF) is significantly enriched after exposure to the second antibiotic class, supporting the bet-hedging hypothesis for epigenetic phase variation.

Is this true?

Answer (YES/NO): YES